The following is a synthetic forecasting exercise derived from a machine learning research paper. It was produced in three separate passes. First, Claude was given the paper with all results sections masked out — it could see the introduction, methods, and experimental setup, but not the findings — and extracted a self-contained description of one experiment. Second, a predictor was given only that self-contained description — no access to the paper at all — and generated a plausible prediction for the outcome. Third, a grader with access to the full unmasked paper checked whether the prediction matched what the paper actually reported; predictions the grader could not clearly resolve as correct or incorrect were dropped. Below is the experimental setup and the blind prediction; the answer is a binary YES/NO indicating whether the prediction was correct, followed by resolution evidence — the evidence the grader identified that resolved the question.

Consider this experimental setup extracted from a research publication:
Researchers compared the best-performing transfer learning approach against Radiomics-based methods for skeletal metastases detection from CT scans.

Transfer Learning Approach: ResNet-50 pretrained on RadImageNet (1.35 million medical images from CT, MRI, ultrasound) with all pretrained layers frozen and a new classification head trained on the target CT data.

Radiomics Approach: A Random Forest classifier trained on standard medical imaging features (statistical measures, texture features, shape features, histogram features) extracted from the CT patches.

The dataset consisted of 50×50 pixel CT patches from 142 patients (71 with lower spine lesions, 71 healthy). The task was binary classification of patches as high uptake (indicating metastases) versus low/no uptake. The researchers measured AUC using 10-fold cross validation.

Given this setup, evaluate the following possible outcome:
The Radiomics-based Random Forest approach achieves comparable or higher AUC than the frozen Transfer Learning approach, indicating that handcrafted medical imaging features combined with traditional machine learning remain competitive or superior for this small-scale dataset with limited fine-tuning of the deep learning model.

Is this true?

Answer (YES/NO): YES